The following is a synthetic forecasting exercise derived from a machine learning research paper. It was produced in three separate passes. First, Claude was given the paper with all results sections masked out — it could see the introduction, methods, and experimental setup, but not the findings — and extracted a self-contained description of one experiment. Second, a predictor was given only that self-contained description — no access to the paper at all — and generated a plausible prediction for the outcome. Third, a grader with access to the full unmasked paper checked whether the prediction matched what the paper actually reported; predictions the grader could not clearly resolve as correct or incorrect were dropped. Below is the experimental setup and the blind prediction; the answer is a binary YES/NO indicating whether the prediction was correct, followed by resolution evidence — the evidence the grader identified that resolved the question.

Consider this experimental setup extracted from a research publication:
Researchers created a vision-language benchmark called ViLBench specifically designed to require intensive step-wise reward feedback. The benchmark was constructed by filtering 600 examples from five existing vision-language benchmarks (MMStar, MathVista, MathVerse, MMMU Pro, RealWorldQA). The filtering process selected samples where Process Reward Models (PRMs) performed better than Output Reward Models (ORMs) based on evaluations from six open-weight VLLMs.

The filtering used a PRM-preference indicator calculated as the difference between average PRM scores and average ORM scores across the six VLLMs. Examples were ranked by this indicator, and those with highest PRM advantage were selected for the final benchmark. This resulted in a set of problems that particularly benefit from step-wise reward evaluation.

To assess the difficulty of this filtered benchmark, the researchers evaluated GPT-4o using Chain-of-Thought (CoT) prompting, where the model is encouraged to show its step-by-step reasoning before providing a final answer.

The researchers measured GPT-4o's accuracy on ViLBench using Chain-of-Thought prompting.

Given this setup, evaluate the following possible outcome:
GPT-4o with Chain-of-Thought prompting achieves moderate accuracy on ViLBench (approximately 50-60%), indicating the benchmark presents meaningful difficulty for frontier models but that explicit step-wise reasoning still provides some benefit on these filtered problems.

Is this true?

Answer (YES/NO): NO